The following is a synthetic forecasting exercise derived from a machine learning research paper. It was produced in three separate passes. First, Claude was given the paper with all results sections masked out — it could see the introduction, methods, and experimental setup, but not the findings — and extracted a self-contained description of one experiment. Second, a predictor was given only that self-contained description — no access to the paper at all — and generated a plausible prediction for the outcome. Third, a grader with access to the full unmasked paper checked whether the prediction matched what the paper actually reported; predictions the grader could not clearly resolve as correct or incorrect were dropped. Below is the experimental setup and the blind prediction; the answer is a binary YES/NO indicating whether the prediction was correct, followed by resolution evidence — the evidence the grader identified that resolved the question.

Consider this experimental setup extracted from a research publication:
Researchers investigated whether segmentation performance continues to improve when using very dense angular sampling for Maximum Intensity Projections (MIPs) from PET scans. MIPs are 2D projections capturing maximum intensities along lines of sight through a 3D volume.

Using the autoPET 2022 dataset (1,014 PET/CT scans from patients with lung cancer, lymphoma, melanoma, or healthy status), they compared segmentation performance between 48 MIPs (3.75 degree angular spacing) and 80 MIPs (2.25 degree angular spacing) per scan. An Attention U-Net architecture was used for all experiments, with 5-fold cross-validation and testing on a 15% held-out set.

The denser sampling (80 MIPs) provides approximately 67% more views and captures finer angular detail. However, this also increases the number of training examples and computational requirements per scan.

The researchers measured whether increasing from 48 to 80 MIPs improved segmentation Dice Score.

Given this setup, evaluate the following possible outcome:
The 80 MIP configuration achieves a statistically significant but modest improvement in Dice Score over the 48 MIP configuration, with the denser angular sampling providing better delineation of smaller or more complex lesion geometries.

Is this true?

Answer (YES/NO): NO